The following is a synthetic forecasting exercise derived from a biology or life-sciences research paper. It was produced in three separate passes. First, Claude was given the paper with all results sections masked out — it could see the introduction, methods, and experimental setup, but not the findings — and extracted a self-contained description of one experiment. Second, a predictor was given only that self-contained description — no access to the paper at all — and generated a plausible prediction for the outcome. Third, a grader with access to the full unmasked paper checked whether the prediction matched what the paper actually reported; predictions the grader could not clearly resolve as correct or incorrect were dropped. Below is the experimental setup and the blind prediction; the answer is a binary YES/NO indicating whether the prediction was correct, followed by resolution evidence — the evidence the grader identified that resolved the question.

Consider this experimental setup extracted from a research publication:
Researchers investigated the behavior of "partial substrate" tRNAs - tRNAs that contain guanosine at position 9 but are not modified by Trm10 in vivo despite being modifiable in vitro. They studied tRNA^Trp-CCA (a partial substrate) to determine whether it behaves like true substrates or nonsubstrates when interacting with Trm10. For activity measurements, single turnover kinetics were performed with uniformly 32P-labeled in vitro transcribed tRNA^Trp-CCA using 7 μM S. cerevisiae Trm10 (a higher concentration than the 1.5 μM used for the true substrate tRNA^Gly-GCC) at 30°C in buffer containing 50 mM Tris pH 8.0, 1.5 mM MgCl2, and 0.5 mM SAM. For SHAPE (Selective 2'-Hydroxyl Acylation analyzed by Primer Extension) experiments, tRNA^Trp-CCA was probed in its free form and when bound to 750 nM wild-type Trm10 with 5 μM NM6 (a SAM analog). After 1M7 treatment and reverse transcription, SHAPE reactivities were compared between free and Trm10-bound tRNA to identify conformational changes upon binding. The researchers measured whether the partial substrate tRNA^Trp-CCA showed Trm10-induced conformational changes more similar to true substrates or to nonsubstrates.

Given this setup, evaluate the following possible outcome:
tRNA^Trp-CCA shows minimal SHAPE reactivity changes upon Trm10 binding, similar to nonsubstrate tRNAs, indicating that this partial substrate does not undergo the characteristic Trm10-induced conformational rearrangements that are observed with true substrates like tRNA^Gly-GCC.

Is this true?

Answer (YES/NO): NO